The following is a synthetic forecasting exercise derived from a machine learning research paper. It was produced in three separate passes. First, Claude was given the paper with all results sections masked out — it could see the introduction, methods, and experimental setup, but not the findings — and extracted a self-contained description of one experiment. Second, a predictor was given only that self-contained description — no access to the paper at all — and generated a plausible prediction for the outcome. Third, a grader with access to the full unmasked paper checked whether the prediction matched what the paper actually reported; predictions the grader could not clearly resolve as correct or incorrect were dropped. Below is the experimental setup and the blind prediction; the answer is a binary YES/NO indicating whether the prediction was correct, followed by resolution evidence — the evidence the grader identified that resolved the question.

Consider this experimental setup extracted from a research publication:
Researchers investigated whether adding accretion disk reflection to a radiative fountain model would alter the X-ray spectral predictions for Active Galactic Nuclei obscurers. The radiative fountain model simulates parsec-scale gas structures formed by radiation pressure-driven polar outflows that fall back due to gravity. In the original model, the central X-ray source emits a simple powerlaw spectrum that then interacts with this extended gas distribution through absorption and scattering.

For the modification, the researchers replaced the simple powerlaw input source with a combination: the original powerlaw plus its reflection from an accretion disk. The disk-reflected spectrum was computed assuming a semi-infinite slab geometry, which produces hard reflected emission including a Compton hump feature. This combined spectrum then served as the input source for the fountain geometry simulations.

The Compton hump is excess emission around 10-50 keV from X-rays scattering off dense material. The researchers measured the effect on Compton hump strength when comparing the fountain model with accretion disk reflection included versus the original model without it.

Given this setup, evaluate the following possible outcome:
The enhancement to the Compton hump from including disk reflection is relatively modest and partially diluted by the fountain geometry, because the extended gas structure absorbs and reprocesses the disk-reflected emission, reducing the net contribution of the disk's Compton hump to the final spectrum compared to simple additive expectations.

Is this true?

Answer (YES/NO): NO